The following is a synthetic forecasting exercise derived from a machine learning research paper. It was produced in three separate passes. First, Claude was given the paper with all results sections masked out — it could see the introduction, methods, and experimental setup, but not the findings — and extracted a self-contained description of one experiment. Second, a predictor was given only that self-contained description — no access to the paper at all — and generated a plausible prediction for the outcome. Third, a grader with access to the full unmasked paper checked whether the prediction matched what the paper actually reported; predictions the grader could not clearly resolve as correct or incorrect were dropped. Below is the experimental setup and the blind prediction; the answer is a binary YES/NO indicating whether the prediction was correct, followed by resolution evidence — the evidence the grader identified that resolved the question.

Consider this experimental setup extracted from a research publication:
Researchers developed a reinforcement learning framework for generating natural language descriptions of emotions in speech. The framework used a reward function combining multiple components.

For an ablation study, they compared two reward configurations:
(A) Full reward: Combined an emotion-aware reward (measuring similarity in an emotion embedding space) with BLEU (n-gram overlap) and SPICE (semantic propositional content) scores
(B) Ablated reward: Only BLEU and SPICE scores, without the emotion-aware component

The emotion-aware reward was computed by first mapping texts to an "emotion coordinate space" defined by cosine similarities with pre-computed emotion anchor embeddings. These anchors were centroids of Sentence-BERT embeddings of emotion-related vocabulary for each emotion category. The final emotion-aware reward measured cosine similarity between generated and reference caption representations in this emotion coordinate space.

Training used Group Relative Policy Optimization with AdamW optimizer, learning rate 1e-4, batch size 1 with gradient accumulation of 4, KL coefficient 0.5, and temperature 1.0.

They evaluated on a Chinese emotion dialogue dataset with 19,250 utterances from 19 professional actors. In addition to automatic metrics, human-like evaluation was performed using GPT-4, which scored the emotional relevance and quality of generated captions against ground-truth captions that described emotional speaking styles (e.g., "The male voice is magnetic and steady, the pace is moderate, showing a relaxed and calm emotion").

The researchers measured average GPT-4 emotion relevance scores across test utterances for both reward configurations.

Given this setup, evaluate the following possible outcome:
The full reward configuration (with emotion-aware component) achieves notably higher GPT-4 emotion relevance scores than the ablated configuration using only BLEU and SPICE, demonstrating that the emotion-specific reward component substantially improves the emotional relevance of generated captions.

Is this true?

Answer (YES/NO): NO